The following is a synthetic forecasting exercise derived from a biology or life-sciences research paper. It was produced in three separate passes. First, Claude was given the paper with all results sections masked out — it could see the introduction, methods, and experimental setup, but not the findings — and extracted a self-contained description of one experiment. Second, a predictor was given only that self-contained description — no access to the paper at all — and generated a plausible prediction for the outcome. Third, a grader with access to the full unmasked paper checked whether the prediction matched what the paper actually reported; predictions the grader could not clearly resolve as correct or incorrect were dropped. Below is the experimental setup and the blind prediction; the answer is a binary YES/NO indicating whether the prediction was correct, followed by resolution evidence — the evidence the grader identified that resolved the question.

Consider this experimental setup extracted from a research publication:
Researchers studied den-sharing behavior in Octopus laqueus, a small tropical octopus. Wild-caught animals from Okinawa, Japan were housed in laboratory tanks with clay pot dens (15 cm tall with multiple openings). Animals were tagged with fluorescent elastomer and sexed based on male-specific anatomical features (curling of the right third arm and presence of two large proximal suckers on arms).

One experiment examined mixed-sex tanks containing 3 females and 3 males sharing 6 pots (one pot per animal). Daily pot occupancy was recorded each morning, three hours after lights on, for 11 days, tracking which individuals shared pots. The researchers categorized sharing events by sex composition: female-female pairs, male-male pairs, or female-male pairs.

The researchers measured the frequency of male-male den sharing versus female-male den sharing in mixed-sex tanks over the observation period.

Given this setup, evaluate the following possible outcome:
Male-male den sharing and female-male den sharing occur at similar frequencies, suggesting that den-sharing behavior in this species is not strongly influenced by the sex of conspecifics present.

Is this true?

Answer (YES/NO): NO